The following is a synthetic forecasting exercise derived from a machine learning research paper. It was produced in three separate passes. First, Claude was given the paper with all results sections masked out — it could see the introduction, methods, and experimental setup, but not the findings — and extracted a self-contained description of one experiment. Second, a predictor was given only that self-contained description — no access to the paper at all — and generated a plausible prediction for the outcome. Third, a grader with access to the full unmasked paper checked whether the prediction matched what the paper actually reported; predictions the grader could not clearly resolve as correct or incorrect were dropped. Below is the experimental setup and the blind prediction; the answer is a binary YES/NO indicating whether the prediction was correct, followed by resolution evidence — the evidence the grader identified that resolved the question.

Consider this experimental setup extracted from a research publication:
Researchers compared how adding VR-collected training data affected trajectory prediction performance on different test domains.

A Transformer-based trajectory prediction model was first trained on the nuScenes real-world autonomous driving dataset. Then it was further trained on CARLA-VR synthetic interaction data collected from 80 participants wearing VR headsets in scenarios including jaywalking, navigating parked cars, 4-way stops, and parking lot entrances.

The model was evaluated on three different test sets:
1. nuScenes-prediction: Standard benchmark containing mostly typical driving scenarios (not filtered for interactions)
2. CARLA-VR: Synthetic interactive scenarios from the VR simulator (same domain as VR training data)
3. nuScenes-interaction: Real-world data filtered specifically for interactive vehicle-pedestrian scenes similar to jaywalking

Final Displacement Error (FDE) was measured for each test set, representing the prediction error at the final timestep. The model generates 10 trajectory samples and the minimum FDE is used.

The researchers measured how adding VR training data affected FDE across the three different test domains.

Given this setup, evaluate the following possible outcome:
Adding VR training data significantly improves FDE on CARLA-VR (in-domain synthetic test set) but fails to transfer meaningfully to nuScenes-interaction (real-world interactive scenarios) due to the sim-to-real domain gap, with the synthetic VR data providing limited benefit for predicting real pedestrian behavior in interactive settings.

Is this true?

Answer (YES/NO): NO